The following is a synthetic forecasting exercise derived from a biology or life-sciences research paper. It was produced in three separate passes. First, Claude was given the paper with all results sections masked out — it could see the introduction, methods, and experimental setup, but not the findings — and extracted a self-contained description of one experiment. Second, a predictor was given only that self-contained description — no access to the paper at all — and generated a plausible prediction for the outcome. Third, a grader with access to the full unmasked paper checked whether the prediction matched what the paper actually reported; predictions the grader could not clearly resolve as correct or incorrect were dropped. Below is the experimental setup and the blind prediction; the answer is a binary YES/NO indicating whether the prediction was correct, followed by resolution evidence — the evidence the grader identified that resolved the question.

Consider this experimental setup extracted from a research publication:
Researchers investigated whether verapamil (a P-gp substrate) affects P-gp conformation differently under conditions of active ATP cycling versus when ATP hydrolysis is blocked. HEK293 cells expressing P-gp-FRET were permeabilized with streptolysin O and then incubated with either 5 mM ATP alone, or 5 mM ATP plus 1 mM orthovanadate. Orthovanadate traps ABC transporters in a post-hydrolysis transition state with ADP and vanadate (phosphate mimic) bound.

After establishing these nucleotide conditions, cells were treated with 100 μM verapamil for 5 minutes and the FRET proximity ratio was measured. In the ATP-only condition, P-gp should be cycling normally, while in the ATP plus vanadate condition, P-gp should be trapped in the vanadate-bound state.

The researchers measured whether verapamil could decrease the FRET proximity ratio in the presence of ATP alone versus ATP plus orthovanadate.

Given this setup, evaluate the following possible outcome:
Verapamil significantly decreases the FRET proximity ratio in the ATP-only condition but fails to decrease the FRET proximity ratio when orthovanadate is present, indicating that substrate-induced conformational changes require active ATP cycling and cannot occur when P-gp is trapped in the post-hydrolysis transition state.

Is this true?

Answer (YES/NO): NO